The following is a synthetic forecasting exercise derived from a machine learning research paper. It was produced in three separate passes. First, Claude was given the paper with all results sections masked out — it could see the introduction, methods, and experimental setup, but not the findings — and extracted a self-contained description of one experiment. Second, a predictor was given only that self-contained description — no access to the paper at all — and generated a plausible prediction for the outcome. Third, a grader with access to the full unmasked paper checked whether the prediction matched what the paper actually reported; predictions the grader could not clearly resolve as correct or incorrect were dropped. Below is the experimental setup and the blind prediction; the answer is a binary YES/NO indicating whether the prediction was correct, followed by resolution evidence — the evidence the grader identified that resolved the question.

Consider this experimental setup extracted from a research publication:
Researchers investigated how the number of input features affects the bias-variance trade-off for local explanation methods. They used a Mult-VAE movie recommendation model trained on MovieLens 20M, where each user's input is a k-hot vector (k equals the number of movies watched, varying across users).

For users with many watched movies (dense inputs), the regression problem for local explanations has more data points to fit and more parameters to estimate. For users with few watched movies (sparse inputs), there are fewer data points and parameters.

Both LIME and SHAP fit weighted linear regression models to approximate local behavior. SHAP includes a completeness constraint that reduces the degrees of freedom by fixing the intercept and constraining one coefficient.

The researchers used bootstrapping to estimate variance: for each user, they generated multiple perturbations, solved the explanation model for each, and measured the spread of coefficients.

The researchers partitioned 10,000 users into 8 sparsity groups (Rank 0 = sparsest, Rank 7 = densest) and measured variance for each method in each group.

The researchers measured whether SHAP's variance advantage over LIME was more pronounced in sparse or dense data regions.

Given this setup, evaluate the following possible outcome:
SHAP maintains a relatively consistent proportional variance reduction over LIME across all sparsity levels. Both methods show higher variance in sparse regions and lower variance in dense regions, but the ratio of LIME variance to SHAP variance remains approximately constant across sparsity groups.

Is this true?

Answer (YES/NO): NO